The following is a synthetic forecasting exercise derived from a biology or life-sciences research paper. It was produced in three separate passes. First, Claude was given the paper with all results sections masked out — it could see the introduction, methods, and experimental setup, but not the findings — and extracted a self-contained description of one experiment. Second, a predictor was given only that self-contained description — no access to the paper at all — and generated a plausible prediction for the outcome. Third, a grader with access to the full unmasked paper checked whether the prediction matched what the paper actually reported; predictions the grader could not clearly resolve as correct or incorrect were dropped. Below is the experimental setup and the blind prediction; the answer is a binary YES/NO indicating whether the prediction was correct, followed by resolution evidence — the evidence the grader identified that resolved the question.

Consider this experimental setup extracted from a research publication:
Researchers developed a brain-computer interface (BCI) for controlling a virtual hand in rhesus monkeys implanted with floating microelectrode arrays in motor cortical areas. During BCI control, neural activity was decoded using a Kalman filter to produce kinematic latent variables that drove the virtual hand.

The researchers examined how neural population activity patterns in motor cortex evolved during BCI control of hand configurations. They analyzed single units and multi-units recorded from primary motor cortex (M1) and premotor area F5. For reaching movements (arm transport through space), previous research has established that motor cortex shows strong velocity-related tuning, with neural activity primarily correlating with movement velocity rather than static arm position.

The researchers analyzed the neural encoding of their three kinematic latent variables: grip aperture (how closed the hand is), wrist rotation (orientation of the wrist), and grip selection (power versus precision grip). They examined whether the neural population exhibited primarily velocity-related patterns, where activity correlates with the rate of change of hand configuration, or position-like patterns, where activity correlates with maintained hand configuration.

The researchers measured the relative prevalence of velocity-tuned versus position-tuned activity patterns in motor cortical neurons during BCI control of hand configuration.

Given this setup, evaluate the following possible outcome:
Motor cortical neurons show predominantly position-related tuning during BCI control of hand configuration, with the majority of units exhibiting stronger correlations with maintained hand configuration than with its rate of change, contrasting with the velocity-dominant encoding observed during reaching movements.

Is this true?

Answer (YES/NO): YES